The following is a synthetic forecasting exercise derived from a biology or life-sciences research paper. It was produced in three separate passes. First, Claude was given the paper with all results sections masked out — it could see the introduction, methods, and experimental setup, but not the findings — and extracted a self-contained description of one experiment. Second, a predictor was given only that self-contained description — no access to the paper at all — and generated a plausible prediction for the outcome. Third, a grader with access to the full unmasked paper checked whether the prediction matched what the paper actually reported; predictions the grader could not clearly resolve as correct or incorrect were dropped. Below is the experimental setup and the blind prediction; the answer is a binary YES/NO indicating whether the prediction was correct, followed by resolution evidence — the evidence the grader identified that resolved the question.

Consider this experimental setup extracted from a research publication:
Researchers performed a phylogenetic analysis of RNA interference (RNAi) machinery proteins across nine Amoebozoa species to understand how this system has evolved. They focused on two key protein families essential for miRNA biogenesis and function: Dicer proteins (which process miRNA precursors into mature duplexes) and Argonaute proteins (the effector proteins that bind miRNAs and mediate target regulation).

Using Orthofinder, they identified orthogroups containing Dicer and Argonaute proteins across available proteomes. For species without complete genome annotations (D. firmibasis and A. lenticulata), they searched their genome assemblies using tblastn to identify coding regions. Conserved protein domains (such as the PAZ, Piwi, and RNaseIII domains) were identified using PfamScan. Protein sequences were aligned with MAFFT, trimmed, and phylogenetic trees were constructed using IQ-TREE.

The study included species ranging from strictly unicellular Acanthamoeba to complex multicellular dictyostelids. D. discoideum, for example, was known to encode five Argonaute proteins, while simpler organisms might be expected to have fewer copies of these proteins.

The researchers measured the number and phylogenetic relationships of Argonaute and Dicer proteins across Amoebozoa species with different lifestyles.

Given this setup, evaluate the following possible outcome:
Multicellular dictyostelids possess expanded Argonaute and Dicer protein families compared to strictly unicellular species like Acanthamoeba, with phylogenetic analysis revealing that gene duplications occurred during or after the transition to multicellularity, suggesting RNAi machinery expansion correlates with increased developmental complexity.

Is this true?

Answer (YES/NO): NO